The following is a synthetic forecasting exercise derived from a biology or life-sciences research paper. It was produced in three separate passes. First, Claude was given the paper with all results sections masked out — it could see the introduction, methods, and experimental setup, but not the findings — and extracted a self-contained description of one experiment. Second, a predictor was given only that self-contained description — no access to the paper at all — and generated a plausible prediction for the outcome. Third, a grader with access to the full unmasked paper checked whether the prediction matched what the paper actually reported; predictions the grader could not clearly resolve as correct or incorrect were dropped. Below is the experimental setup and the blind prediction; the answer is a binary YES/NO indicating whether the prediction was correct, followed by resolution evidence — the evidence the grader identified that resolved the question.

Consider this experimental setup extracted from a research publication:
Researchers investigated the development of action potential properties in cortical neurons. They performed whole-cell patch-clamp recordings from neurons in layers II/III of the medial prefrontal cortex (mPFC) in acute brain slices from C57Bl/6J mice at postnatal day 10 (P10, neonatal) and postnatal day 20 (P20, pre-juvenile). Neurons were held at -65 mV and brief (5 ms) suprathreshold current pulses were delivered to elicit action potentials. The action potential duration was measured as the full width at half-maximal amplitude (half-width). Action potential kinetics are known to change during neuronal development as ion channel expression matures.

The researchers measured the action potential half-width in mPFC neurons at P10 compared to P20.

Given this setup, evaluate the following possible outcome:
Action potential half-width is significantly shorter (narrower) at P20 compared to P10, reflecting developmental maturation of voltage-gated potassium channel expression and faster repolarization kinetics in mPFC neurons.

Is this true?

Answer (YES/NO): NO